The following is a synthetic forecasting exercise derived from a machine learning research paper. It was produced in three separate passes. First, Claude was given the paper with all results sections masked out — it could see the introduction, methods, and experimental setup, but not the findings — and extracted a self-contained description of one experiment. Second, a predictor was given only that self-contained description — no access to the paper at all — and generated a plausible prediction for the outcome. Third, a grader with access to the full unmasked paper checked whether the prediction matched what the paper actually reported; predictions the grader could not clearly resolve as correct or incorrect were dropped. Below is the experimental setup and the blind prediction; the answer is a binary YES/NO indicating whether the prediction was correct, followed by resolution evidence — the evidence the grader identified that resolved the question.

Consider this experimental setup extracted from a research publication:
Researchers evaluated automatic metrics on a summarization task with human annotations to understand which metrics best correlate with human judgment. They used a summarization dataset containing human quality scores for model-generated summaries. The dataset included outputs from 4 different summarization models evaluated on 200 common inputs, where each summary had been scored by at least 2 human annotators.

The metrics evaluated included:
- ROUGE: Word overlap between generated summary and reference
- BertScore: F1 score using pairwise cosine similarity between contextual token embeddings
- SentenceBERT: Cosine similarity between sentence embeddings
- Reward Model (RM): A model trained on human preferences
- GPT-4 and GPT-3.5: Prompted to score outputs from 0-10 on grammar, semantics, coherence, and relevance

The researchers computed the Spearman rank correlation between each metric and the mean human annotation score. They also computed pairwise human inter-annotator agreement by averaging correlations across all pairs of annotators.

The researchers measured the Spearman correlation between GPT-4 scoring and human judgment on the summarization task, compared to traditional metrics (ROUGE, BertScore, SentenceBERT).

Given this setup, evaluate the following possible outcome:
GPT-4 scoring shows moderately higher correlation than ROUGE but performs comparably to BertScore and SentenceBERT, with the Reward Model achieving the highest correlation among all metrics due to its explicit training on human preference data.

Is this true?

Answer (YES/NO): NO